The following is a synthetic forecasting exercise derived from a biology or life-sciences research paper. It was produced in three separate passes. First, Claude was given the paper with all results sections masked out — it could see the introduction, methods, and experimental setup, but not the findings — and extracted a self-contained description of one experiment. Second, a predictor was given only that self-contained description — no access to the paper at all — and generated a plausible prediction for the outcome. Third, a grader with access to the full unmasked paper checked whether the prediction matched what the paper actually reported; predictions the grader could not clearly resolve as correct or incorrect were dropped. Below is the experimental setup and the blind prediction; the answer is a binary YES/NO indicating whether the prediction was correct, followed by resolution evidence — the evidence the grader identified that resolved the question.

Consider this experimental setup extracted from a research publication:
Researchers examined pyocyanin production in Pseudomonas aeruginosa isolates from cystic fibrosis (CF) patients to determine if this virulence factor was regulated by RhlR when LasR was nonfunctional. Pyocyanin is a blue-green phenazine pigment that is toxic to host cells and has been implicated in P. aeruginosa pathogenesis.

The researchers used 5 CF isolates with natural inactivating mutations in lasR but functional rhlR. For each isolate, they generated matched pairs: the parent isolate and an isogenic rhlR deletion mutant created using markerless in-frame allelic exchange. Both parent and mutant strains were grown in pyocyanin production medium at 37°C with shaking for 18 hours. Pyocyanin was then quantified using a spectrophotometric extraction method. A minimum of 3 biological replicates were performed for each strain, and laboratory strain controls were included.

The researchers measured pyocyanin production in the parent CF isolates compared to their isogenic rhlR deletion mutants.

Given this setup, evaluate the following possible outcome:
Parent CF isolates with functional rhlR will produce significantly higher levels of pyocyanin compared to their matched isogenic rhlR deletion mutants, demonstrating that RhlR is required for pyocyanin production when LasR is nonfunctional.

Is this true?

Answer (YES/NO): YES